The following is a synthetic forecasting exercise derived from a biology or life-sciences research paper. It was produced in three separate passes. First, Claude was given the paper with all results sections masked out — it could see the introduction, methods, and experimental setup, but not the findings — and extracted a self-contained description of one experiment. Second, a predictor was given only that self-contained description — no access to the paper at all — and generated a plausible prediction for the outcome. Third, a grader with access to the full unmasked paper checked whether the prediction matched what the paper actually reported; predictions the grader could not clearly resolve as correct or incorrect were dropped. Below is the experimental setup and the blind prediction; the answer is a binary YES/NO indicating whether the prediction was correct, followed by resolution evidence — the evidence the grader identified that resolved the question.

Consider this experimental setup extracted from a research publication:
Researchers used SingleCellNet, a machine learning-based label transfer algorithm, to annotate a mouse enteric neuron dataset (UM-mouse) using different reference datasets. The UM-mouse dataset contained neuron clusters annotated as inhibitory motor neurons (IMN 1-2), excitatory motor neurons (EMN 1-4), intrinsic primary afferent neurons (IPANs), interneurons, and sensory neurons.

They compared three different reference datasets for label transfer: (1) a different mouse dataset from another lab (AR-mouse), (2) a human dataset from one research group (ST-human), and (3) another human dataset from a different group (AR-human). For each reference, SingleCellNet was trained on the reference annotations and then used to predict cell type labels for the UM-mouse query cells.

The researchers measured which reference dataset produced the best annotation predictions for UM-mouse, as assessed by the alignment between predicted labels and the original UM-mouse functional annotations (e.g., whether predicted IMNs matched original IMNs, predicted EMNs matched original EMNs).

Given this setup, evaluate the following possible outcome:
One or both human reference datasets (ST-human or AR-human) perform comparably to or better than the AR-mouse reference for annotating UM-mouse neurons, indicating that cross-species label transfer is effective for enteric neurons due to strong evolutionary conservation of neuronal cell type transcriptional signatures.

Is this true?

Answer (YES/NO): NO